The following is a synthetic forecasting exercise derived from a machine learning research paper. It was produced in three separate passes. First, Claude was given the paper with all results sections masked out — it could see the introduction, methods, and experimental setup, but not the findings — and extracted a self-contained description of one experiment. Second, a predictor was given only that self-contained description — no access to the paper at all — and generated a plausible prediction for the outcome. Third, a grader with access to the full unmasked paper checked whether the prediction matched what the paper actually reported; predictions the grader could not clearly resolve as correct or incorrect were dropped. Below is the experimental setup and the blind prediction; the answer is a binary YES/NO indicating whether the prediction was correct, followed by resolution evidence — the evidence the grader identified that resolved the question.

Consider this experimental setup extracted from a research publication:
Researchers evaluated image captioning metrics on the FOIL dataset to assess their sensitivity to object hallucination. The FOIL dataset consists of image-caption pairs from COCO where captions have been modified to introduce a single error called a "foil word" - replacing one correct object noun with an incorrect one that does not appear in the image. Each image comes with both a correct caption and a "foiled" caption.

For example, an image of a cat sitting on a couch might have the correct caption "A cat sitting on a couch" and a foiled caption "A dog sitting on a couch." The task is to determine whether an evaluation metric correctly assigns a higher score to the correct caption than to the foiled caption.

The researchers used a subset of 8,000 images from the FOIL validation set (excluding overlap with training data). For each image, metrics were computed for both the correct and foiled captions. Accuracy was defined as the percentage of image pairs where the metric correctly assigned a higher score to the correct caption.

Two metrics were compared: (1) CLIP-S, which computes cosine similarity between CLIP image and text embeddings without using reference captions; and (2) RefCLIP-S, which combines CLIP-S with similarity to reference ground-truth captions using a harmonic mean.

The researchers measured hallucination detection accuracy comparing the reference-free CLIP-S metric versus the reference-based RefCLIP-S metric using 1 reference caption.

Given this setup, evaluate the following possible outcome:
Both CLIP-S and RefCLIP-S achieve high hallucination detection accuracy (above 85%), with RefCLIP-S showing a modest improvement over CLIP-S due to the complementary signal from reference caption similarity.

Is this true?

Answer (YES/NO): YES